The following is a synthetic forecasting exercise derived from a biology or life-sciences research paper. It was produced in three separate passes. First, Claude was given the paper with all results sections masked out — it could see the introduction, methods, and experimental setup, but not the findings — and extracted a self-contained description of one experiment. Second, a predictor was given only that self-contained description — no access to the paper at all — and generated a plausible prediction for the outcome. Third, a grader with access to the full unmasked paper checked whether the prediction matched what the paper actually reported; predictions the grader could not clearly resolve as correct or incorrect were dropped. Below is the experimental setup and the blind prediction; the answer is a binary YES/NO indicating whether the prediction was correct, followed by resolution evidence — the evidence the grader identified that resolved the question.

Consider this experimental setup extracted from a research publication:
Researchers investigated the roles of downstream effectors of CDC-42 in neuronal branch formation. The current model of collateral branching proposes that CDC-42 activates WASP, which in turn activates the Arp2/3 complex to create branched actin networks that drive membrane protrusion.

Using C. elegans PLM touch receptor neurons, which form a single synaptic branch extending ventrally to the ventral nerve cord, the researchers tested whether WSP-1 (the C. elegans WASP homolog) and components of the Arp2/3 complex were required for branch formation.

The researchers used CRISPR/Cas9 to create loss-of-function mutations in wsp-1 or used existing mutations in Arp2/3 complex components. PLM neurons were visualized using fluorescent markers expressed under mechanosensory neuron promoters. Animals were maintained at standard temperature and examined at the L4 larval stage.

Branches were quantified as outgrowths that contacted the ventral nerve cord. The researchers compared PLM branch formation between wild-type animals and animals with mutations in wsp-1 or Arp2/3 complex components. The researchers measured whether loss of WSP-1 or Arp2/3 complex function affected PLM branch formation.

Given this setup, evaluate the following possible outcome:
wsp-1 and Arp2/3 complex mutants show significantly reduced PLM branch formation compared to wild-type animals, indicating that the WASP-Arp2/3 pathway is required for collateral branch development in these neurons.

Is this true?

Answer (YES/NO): YES